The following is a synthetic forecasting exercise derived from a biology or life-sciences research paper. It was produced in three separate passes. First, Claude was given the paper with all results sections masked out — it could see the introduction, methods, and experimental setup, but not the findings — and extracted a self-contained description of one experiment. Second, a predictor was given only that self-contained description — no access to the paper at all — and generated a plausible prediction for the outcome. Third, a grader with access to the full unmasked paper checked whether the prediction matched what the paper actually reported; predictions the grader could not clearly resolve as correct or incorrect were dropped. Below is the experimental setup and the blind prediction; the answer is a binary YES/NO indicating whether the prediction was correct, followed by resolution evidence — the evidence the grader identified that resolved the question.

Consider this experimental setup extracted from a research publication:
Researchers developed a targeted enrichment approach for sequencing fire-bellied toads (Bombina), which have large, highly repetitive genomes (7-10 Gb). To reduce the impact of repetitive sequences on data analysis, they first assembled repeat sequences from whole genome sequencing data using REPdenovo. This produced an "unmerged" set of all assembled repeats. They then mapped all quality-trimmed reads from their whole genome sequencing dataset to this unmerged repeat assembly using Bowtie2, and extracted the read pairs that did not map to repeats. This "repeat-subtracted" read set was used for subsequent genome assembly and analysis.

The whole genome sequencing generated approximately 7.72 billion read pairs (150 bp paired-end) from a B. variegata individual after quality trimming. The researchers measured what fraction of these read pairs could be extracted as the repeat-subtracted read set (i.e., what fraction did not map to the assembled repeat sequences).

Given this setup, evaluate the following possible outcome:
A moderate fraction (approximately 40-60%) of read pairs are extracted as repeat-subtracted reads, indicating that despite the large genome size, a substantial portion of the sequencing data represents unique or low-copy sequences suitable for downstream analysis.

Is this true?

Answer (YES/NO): YES